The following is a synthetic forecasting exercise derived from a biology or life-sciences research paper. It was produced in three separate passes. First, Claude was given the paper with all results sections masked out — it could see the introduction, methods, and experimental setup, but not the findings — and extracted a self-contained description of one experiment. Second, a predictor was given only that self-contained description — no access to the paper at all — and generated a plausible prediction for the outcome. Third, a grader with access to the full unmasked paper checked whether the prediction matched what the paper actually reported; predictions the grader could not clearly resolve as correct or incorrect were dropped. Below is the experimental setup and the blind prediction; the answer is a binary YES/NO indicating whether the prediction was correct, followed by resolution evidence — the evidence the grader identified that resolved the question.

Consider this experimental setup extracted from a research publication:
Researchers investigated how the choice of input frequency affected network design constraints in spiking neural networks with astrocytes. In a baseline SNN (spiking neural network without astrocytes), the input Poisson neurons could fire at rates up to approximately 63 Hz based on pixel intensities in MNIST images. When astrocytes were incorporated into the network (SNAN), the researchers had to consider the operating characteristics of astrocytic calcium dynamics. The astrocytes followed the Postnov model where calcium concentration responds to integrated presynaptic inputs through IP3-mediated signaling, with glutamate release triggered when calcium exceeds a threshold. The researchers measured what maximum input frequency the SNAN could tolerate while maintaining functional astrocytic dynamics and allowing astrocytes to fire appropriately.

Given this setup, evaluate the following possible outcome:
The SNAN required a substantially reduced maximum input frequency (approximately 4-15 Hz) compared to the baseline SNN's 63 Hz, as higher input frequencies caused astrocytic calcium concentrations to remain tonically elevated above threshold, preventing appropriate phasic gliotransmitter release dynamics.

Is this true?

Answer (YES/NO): NO